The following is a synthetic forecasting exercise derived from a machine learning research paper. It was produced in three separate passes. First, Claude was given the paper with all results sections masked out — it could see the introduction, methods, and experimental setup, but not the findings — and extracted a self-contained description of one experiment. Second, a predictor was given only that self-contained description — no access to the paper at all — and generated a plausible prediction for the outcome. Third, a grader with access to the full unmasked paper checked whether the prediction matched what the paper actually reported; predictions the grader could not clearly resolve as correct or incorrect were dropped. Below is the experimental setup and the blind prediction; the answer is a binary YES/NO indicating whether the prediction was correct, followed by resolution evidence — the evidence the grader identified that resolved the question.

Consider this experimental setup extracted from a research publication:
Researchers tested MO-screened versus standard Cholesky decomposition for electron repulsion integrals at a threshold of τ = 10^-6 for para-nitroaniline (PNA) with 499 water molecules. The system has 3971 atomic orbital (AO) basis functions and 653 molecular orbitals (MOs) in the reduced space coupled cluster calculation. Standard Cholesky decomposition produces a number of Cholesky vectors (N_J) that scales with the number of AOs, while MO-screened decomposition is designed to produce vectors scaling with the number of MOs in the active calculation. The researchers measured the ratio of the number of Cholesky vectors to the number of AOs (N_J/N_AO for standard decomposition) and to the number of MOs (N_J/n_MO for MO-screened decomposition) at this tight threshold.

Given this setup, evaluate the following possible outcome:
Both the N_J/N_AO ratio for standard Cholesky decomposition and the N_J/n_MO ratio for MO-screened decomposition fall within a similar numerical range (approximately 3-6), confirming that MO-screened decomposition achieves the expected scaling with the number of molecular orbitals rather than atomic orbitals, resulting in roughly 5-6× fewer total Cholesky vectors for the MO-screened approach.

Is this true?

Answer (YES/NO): NO